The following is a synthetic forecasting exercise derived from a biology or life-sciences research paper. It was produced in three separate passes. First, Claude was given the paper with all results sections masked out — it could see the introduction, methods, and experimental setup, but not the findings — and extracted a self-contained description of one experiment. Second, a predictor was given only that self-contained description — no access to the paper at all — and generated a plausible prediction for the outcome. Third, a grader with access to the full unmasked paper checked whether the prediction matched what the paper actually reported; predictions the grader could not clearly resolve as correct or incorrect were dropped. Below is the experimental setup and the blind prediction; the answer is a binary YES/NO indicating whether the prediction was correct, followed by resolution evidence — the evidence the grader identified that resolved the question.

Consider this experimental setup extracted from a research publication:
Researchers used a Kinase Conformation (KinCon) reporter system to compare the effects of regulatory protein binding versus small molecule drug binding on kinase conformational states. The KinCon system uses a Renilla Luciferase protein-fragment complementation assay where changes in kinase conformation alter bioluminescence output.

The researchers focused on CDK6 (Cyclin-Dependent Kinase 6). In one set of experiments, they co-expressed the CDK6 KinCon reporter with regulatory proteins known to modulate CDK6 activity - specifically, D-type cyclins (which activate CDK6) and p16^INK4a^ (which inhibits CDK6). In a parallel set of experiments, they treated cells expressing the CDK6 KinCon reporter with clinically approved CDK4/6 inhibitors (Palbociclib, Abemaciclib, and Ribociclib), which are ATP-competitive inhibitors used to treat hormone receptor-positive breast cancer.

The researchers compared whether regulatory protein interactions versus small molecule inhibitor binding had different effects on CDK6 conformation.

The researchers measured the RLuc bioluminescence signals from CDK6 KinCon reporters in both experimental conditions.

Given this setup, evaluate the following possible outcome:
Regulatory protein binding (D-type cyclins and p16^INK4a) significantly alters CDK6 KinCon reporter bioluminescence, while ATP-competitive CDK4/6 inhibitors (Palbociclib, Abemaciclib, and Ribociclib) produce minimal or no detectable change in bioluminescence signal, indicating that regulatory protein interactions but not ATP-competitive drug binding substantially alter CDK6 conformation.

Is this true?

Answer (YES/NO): NO